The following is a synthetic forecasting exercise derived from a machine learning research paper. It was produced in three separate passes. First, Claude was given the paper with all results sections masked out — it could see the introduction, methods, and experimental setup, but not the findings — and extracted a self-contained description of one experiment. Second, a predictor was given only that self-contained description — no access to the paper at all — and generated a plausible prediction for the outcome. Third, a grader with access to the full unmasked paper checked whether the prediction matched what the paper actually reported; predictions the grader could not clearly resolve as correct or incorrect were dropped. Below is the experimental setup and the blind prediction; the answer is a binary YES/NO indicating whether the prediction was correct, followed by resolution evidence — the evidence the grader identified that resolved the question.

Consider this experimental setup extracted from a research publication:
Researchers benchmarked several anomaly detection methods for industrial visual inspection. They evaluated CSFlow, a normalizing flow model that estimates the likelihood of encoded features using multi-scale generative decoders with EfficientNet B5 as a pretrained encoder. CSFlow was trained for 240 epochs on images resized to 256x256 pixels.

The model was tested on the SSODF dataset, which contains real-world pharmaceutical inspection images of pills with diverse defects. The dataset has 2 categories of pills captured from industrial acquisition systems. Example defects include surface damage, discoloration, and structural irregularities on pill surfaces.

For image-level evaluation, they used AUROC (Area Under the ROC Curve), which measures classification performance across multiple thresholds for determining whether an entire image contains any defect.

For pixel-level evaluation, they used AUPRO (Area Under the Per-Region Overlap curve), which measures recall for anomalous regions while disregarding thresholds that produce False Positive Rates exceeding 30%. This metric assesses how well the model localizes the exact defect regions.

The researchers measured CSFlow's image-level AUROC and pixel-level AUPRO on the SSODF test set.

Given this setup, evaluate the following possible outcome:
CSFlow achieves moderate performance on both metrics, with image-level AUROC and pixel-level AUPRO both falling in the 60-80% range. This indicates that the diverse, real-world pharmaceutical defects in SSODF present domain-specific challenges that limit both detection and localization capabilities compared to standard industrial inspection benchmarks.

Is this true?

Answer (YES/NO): NO